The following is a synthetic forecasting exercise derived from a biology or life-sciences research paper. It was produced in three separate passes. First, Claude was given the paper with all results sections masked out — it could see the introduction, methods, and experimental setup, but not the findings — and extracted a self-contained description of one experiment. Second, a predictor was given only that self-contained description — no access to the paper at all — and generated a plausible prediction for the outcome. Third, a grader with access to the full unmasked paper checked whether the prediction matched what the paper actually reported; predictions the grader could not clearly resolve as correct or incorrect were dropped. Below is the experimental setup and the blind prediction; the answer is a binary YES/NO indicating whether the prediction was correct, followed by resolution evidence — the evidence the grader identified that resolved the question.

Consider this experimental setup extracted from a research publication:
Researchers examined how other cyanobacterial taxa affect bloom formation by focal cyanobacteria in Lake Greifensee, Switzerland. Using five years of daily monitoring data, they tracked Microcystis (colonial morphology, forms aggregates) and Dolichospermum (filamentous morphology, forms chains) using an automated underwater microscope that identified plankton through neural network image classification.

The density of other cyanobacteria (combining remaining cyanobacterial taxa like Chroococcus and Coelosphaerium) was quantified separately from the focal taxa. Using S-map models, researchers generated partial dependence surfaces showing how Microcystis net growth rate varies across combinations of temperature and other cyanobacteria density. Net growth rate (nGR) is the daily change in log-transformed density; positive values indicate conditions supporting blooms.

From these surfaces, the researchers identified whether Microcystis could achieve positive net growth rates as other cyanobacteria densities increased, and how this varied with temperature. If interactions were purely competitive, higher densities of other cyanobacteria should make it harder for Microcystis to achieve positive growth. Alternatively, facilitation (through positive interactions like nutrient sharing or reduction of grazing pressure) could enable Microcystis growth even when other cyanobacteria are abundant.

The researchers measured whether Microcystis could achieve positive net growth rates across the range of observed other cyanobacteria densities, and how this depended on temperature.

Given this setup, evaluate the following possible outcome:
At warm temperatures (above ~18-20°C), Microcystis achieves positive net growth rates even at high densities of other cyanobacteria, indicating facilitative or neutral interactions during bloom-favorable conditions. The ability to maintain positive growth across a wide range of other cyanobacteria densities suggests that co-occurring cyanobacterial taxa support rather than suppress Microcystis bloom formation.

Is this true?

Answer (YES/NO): NO